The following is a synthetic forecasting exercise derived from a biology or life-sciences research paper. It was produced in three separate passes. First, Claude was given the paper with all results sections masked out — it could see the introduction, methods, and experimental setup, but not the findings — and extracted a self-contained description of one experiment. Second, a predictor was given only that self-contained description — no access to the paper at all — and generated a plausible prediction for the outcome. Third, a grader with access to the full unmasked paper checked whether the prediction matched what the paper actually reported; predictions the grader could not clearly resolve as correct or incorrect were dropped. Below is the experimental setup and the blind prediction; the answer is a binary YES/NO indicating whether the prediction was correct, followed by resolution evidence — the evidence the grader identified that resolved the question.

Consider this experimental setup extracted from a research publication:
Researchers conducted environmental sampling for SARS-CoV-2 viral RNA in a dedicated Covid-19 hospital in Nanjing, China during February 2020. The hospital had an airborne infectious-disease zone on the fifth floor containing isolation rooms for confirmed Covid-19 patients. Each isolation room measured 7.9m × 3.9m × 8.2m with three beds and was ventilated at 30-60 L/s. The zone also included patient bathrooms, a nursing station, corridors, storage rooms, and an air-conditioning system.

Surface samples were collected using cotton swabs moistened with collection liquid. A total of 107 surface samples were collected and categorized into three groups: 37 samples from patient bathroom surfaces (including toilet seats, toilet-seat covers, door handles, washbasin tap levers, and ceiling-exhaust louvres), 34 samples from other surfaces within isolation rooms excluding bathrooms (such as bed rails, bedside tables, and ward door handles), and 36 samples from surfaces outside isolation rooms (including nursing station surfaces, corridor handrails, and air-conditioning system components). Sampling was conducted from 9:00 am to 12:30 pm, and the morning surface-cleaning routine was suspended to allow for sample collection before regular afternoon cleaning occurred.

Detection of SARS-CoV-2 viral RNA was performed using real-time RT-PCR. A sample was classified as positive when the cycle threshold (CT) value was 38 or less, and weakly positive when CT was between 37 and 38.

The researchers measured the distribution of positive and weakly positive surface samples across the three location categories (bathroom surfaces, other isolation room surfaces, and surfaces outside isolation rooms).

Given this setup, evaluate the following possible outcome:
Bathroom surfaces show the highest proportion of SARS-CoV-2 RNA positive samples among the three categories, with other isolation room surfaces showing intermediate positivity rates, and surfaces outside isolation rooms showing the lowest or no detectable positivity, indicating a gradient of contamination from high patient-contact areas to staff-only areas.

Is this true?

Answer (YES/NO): YES